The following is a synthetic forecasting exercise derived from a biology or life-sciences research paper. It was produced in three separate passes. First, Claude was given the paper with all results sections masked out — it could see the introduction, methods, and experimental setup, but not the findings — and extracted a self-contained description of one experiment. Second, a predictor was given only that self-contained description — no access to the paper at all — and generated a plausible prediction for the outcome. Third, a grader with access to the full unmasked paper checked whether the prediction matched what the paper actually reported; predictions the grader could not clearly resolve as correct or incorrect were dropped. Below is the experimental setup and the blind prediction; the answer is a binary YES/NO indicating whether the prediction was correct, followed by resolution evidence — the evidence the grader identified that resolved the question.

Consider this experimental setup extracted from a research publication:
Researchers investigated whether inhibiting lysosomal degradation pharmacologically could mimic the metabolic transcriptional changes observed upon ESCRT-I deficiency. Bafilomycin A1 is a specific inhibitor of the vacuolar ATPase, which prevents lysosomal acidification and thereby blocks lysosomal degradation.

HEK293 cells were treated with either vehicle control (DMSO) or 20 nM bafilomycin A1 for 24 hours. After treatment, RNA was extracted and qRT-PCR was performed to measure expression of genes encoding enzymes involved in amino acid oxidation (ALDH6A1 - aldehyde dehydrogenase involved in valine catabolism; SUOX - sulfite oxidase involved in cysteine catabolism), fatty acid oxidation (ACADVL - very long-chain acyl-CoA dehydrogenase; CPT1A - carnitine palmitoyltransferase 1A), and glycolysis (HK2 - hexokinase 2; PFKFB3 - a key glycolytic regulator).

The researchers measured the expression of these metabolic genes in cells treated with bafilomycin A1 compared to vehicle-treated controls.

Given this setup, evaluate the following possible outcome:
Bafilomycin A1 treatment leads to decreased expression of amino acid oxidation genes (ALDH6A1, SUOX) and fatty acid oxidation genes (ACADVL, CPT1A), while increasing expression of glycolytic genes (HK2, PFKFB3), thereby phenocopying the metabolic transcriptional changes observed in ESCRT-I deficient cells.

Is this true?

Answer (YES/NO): YES